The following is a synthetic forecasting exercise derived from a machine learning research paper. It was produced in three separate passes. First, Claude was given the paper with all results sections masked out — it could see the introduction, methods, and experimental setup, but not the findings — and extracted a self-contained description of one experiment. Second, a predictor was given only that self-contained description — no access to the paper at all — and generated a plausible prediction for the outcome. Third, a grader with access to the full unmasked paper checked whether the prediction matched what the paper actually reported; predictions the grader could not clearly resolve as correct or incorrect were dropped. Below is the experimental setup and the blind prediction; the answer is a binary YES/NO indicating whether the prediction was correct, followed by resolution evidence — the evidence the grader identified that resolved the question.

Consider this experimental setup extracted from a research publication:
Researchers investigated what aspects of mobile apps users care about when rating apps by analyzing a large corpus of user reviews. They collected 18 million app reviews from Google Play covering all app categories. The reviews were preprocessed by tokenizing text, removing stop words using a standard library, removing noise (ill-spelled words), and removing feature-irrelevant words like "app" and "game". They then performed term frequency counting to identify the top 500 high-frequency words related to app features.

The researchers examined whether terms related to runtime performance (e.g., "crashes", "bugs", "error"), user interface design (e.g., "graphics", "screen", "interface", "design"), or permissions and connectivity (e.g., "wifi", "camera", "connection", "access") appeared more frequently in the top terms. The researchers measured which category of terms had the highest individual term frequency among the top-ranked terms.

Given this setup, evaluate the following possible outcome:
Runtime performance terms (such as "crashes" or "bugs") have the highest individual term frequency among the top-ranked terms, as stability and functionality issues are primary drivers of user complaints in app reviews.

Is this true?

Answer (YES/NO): YES